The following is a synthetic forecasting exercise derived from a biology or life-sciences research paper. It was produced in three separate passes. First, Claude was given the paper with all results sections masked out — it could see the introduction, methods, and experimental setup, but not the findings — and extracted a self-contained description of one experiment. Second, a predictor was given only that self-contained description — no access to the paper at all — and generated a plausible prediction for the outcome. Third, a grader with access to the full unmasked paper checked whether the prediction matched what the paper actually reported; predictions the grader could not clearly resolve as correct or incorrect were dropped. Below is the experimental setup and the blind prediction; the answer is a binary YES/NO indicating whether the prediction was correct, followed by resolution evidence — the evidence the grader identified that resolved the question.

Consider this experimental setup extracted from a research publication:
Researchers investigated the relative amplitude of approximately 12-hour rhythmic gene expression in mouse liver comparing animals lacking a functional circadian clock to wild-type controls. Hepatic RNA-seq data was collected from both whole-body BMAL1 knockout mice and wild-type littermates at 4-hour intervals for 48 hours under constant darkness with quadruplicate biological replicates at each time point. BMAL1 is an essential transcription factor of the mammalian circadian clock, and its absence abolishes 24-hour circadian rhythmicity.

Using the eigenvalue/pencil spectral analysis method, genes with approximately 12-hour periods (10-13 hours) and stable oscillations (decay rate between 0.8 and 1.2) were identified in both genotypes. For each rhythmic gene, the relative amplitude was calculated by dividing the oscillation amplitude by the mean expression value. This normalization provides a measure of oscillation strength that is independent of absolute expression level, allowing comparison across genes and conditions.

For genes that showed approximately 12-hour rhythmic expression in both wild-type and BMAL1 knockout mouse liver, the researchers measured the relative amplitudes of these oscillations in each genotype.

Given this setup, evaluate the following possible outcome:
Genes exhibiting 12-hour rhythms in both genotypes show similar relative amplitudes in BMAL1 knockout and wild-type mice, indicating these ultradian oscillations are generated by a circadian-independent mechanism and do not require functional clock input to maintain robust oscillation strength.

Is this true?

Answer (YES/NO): YES